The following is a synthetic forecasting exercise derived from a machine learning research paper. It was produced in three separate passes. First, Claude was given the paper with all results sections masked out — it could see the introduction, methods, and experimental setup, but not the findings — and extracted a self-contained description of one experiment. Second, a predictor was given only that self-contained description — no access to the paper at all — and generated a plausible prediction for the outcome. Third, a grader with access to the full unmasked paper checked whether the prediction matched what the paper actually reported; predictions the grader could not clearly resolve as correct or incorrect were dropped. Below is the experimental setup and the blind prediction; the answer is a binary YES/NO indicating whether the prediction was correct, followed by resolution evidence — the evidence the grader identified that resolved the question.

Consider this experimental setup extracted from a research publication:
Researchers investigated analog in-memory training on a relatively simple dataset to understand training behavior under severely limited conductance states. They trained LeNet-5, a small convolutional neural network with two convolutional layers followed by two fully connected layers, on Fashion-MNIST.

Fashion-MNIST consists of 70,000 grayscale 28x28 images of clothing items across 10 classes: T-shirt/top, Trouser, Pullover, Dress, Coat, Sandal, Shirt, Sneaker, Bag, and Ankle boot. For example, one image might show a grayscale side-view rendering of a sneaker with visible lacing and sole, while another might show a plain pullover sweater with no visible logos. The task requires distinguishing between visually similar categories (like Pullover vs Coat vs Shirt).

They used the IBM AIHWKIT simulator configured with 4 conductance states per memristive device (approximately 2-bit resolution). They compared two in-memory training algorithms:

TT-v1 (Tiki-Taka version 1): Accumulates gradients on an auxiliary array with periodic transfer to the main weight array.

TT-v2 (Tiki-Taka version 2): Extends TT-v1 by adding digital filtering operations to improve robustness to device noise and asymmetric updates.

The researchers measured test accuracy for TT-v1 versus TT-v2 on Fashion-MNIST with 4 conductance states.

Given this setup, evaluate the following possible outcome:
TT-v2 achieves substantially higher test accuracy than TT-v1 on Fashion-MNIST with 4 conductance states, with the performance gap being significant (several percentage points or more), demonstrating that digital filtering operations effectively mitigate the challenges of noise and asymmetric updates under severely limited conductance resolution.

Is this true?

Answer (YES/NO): YES